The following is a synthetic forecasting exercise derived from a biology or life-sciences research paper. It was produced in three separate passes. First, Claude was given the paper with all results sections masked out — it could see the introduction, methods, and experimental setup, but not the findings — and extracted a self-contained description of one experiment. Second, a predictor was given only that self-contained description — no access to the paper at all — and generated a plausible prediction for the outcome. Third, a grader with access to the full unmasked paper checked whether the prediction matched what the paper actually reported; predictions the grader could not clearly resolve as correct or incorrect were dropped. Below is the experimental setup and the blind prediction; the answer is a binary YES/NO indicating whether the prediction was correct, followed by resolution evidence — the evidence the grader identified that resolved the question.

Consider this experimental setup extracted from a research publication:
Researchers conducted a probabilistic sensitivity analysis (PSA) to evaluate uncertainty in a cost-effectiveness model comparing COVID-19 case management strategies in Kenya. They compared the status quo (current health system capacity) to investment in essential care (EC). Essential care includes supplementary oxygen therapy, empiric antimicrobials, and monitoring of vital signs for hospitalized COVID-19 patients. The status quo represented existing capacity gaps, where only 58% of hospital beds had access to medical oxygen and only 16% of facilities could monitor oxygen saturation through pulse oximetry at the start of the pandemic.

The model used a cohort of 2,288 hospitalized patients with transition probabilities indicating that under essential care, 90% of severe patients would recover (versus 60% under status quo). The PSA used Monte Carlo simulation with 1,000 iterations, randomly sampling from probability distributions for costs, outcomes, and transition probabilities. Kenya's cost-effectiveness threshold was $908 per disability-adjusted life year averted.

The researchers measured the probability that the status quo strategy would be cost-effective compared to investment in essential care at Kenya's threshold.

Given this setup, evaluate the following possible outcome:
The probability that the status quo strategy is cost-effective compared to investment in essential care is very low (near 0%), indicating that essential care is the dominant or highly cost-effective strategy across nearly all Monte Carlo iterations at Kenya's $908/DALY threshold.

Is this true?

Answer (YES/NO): YES